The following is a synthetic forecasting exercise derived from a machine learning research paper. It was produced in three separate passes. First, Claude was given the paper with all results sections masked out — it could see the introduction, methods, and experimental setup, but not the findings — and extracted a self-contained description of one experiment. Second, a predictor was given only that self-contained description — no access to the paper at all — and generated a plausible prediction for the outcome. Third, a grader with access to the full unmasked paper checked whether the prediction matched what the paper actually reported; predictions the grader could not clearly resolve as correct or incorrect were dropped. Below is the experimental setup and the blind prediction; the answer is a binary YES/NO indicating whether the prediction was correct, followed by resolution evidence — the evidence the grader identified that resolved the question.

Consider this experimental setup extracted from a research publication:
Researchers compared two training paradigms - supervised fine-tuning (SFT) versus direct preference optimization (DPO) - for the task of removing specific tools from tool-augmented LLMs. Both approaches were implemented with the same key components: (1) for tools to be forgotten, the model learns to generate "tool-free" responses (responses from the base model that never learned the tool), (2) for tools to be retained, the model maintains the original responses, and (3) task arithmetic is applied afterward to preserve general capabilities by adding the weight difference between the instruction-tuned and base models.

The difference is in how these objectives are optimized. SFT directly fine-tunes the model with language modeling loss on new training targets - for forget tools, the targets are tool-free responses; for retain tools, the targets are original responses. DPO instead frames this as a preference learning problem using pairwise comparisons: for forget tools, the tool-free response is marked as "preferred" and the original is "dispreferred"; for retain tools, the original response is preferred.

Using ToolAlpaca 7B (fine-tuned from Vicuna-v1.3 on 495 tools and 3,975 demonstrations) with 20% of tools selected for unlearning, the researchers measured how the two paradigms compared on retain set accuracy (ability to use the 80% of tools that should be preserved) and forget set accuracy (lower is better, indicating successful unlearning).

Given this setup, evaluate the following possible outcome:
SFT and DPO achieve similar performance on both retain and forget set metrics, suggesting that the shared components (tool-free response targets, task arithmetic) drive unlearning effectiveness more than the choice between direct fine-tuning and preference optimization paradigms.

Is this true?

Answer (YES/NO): NO